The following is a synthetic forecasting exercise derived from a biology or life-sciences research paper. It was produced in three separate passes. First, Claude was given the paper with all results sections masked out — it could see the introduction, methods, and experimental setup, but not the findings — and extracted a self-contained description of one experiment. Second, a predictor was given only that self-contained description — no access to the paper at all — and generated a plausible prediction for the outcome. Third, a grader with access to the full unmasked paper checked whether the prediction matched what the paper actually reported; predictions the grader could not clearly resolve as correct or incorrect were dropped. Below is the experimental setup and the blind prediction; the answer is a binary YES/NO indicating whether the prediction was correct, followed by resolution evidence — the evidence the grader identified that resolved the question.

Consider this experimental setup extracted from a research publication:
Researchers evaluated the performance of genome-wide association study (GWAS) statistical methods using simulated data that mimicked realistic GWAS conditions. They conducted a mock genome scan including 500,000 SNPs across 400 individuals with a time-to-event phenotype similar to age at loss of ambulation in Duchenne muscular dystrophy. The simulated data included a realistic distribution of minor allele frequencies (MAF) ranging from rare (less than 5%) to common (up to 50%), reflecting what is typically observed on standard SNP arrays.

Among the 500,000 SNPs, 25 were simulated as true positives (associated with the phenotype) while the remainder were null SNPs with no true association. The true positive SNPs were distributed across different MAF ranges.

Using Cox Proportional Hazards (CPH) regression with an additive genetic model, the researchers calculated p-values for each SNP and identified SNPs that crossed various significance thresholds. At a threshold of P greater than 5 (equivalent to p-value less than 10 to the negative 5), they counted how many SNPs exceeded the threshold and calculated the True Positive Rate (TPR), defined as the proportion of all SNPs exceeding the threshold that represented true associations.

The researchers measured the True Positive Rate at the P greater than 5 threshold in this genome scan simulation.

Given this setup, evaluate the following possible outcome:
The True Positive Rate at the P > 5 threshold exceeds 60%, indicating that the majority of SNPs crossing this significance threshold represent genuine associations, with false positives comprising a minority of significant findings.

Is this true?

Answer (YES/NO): NO